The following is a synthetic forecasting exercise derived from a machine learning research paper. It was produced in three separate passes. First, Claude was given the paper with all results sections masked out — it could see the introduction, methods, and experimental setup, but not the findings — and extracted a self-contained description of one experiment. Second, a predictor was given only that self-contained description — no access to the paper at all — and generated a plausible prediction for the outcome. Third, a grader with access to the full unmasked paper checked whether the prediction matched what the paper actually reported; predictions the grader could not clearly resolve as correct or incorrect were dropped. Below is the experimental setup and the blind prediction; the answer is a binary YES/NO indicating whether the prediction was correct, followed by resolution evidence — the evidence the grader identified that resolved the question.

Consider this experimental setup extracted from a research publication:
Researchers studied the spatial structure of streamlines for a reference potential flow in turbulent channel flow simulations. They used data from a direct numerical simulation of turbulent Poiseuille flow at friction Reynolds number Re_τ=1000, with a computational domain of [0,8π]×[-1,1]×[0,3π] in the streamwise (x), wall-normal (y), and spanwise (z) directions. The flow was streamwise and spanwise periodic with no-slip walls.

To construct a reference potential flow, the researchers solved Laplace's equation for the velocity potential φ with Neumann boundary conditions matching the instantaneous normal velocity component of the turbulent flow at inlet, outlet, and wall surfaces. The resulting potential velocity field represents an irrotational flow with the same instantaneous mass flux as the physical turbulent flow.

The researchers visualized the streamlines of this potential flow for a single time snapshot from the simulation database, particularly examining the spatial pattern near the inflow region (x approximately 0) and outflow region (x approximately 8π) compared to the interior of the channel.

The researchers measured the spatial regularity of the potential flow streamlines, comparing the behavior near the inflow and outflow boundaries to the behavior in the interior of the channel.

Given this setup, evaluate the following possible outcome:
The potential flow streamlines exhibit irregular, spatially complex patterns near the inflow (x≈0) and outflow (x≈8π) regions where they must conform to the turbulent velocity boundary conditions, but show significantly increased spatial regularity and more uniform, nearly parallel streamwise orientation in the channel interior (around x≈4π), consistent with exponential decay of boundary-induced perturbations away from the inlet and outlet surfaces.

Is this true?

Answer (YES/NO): YES